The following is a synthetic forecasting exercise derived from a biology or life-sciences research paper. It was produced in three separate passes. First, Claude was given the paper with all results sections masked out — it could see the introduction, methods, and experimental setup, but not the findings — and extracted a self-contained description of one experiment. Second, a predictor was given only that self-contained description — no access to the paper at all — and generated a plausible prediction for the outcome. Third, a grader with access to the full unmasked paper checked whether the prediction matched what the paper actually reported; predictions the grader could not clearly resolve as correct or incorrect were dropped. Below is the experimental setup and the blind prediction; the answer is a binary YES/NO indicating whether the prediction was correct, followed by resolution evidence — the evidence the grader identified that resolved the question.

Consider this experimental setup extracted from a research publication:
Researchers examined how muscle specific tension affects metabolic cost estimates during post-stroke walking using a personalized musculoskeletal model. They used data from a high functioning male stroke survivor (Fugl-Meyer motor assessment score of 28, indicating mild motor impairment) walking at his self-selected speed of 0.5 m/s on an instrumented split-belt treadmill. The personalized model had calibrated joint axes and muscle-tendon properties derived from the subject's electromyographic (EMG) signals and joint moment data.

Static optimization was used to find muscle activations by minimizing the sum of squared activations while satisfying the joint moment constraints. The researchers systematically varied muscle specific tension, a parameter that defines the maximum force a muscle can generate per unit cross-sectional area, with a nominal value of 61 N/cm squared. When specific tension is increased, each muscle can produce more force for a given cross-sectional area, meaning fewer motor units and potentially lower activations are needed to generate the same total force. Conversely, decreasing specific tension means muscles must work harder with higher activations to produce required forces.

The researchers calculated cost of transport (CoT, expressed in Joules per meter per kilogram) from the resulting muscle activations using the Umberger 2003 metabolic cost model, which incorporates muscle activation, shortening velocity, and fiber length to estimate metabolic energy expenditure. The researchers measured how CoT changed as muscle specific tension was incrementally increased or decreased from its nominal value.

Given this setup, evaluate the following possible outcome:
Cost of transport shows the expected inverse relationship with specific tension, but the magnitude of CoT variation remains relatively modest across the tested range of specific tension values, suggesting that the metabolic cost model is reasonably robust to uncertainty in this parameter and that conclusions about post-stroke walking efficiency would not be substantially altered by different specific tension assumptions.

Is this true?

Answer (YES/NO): NO